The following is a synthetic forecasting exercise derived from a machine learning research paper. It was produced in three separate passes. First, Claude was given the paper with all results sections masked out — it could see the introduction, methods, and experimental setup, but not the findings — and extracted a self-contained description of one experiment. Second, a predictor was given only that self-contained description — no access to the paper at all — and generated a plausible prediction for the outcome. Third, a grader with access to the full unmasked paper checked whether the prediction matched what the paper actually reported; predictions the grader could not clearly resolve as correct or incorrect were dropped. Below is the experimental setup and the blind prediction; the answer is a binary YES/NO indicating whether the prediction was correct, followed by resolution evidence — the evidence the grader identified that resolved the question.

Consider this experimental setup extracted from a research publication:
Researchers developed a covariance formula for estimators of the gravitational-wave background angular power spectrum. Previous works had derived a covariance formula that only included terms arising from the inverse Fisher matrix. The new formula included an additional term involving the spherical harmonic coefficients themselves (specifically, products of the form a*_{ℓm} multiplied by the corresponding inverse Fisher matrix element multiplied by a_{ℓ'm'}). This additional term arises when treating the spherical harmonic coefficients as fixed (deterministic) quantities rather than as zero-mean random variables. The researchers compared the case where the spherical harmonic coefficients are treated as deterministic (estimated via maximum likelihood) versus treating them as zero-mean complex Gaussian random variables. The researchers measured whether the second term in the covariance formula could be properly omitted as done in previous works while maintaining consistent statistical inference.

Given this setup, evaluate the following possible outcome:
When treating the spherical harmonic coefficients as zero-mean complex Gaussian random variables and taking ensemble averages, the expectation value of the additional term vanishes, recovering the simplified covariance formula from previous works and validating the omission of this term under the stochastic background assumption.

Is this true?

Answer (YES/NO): NO